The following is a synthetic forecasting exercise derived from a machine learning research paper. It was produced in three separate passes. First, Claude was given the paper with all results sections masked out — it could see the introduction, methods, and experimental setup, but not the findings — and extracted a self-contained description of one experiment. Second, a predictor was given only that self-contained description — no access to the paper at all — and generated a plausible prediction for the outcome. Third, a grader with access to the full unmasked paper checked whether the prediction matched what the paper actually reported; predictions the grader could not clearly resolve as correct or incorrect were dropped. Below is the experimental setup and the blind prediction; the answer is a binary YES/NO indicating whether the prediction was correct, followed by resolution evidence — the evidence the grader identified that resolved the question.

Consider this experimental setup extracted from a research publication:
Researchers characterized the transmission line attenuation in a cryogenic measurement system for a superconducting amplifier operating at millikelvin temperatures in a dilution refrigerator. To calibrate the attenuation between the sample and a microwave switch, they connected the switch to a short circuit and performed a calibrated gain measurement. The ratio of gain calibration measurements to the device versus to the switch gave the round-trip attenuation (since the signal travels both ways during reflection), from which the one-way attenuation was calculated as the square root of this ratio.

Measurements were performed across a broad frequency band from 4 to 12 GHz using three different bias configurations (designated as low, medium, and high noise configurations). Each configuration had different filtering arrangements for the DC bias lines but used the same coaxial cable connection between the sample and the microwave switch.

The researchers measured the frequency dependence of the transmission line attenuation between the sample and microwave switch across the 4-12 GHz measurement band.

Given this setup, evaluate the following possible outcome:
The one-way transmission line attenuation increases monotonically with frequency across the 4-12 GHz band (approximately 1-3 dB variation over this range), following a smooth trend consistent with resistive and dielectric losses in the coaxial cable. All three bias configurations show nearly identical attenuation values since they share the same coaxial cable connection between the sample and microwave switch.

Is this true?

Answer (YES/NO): NO